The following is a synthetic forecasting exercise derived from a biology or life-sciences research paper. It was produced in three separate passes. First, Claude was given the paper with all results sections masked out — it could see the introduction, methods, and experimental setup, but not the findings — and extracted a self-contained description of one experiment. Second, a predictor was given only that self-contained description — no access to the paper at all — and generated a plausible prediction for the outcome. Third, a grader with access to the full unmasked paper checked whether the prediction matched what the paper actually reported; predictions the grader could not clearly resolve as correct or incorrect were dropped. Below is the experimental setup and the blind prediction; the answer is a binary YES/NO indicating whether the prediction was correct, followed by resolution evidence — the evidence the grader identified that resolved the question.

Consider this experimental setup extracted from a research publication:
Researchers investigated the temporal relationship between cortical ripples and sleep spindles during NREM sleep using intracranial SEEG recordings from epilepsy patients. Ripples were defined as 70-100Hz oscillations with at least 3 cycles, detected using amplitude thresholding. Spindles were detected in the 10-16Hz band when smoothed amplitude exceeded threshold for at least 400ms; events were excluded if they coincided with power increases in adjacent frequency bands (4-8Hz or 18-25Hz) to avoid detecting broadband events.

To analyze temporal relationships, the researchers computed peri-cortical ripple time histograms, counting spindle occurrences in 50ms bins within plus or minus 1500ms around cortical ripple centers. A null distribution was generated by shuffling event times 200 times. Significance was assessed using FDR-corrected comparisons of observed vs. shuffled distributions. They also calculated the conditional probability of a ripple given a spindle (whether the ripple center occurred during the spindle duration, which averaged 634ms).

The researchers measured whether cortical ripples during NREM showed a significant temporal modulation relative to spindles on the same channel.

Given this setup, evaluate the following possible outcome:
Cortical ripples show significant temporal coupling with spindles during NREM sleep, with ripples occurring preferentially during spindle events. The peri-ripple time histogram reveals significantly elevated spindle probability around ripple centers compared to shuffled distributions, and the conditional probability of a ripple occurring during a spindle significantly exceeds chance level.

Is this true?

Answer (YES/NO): NO